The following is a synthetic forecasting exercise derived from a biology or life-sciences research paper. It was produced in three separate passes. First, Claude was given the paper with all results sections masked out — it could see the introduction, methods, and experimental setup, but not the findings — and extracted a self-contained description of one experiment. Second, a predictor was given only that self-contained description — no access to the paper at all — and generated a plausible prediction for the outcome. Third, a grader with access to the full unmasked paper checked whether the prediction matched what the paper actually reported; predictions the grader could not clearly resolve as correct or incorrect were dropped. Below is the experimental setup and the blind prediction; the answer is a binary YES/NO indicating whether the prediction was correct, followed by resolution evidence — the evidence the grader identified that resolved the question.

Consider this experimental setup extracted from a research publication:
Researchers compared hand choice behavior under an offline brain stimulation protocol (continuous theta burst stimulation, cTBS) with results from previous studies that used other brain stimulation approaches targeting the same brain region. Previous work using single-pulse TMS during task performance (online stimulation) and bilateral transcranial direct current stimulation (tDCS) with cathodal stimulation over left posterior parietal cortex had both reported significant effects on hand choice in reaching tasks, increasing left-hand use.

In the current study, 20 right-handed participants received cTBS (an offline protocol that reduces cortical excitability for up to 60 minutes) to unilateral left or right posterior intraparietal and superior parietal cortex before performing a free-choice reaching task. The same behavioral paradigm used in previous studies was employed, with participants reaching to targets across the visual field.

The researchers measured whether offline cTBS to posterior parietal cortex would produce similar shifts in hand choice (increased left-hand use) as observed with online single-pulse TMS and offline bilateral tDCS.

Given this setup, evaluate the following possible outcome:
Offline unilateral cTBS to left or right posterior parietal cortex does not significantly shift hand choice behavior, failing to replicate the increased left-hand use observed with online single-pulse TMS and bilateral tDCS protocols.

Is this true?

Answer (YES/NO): YES